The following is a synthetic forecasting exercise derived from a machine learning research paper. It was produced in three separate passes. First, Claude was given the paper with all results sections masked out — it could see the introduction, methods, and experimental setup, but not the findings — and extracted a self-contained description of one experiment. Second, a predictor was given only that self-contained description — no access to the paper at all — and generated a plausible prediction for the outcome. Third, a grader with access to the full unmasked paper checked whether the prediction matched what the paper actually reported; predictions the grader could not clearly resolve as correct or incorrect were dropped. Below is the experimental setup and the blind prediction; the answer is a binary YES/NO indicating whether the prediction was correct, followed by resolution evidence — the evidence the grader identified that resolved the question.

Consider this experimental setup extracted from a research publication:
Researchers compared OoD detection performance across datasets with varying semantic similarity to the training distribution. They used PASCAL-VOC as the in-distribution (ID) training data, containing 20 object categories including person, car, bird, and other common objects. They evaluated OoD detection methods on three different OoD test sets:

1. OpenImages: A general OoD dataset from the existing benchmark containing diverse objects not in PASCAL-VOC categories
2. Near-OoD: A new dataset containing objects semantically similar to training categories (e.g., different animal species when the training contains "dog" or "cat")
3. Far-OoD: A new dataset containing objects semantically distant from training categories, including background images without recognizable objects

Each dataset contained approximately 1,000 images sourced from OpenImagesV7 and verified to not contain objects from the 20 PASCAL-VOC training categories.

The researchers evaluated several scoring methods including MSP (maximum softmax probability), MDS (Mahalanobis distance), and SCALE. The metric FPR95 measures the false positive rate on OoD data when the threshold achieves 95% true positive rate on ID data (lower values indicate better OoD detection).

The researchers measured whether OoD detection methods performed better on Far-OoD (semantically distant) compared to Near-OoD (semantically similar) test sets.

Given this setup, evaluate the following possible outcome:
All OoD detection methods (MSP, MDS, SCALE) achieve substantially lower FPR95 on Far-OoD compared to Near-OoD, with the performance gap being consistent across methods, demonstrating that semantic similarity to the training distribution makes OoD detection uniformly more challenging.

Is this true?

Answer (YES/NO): NO